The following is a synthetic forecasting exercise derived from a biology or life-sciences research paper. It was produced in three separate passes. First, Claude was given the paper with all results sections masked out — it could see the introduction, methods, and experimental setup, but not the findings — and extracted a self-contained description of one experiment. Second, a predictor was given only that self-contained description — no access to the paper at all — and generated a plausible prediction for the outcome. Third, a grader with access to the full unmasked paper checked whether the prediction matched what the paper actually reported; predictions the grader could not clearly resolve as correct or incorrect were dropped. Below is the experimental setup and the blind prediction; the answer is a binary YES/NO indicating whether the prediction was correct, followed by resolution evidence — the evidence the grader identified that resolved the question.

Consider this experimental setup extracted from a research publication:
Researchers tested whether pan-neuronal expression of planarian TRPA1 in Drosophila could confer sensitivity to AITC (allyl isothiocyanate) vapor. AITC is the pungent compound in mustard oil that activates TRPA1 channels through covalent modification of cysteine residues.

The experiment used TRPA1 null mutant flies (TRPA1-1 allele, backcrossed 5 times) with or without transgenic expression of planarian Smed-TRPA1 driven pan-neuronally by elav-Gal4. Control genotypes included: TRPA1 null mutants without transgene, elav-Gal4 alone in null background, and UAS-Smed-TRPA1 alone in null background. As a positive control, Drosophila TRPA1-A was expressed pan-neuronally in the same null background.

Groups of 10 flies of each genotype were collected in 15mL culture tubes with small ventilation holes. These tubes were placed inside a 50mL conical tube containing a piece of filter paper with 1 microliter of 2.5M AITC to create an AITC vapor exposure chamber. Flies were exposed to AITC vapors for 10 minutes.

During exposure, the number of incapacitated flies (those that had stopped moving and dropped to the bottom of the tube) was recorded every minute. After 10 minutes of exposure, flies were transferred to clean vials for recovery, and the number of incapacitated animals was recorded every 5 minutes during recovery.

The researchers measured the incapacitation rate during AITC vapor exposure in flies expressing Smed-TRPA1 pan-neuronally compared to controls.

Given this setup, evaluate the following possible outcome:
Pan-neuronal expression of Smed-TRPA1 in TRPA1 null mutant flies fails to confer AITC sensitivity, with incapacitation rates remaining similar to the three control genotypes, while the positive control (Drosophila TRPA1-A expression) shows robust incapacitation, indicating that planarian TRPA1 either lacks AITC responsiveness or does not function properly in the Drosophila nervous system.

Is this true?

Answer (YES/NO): NO